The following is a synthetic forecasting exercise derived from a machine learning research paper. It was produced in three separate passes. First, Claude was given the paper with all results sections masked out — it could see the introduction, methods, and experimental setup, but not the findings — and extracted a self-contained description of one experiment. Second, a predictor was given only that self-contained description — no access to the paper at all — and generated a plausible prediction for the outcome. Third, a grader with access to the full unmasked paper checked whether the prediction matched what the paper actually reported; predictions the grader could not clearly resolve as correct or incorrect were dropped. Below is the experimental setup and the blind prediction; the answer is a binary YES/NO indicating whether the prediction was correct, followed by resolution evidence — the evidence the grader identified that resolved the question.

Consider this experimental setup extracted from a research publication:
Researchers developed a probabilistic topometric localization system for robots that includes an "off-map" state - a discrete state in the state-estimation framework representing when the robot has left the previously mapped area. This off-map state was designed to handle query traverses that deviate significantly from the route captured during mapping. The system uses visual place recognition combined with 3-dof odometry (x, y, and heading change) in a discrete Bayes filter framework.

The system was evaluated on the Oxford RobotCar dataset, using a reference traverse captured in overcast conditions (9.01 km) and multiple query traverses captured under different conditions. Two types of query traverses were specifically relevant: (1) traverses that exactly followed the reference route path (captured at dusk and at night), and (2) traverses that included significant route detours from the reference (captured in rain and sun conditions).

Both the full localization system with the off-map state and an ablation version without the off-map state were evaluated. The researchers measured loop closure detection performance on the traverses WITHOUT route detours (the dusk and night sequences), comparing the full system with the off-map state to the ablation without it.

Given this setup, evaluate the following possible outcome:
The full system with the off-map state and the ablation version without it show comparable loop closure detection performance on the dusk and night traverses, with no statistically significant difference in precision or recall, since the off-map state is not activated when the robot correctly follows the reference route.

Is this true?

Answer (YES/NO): NO